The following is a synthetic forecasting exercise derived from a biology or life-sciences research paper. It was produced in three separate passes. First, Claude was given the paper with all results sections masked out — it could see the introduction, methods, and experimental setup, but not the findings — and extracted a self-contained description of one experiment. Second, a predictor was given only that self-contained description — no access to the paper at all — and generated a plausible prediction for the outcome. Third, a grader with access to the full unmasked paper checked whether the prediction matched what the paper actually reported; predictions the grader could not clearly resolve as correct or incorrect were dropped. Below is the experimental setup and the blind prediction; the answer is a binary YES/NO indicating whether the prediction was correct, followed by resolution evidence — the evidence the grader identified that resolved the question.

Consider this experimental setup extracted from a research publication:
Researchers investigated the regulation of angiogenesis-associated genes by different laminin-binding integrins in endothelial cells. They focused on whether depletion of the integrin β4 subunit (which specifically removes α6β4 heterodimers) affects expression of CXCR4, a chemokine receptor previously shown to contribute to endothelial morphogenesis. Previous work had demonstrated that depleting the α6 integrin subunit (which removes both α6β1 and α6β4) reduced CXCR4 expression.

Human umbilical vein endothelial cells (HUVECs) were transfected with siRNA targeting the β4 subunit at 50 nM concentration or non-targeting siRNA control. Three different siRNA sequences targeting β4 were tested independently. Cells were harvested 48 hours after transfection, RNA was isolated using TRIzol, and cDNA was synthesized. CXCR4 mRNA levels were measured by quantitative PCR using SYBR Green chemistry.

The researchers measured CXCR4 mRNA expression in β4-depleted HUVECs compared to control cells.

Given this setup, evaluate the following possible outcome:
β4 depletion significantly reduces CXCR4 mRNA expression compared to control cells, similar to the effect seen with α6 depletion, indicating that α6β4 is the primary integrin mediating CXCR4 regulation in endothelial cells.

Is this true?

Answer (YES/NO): NO